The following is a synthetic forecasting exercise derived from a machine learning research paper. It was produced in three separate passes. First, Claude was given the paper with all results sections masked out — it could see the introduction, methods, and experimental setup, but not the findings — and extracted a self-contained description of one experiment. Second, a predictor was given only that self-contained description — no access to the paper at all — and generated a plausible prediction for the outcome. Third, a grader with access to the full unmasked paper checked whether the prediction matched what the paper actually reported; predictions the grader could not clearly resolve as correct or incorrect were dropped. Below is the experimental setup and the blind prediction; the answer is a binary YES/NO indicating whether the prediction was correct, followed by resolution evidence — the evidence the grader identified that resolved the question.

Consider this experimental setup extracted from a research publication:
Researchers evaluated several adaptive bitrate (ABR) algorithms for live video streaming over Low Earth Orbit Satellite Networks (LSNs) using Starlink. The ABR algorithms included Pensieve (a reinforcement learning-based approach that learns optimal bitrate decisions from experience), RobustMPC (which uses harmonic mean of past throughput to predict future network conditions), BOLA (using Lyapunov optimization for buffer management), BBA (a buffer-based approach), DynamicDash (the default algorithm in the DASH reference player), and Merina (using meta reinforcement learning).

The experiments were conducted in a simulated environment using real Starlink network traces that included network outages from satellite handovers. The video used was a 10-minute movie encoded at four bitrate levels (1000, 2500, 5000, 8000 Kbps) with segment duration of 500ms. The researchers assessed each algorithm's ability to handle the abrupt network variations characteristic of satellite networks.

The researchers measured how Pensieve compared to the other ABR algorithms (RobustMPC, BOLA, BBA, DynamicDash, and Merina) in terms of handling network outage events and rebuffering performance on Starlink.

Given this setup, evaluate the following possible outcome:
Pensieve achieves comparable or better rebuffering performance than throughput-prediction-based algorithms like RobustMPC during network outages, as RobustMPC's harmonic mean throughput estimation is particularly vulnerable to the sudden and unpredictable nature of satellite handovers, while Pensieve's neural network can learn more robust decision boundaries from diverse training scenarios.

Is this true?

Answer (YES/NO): NO